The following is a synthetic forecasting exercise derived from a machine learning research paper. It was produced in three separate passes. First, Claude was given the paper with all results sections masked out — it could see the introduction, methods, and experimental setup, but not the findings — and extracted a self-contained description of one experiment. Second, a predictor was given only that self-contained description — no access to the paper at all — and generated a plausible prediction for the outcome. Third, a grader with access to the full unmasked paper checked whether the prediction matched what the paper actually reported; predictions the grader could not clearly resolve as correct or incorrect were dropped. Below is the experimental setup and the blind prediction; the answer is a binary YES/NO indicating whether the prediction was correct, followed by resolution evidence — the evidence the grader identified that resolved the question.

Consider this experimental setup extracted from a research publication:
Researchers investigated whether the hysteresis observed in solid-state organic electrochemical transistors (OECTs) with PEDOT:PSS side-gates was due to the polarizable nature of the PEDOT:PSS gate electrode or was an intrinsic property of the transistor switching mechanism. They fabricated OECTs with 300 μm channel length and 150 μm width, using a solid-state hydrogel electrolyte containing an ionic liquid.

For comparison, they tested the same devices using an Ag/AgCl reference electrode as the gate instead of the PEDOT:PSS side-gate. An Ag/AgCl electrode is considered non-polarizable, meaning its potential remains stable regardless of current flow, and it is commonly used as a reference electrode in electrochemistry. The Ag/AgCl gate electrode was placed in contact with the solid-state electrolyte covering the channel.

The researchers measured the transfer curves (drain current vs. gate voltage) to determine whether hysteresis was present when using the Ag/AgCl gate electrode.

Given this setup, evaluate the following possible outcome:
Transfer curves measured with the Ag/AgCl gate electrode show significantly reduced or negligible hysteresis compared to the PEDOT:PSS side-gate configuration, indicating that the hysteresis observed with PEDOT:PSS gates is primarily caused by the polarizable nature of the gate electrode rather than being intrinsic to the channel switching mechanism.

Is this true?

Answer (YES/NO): NO